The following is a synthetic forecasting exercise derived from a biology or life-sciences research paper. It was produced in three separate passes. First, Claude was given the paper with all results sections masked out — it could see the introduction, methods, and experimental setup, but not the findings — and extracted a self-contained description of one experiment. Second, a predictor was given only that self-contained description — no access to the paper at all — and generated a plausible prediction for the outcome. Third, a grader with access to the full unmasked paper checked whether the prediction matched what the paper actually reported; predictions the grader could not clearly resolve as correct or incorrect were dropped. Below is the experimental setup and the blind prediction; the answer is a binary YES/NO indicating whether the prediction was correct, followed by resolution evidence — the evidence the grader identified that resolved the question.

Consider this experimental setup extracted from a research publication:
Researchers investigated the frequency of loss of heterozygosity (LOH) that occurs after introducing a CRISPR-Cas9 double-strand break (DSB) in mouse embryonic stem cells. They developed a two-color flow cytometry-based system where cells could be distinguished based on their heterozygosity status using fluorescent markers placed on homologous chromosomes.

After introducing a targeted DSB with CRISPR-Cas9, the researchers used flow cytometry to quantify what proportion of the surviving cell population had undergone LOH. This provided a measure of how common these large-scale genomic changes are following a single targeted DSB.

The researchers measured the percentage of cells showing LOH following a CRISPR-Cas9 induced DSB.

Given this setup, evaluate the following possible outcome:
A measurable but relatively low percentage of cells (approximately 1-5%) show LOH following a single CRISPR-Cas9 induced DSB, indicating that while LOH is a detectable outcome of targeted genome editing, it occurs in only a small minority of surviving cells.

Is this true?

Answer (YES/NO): YES